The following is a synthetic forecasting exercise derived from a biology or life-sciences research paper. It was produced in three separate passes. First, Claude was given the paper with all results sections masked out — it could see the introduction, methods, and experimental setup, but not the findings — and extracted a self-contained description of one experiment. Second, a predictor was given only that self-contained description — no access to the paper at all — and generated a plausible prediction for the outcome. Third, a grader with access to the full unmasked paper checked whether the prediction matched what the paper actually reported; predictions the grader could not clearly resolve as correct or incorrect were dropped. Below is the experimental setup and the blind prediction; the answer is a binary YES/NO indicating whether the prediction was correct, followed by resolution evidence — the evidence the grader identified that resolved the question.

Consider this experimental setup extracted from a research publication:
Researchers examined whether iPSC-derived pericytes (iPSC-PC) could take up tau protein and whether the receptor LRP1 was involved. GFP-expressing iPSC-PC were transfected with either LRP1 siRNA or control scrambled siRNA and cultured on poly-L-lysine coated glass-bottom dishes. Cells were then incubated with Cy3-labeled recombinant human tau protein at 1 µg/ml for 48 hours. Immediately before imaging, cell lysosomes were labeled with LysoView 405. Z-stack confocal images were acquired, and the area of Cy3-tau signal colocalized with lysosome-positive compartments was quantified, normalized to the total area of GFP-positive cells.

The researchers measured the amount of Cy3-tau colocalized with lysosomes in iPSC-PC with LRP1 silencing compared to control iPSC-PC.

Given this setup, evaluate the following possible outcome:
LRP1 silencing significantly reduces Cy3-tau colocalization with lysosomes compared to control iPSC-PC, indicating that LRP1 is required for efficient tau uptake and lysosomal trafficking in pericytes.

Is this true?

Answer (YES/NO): YES